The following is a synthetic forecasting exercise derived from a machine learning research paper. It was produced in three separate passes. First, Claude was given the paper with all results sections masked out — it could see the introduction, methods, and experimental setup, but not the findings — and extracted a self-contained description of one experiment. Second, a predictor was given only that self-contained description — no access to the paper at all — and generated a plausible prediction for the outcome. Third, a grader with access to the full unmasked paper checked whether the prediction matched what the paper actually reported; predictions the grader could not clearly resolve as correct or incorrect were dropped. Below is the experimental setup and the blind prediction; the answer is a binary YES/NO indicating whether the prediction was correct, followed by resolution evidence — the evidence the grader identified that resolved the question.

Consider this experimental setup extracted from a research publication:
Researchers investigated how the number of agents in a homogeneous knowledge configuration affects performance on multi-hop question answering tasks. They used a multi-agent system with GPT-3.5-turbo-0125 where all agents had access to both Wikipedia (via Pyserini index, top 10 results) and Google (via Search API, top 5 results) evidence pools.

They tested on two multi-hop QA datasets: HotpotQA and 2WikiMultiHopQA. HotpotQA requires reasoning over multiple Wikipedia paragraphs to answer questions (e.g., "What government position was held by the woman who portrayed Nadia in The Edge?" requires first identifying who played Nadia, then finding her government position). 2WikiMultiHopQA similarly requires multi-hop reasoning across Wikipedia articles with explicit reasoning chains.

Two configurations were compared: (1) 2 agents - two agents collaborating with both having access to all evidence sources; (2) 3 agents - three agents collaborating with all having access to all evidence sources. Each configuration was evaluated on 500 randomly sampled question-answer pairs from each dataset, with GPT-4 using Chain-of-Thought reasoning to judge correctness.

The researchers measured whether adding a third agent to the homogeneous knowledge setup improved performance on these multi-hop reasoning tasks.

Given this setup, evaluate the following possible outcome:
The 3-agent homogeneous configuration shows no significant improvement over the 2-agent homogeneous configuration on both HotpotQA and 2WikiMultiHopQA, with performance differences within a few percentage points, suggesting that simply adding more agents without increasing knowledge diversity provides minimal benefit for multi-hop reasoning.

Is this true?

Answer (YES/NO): NO